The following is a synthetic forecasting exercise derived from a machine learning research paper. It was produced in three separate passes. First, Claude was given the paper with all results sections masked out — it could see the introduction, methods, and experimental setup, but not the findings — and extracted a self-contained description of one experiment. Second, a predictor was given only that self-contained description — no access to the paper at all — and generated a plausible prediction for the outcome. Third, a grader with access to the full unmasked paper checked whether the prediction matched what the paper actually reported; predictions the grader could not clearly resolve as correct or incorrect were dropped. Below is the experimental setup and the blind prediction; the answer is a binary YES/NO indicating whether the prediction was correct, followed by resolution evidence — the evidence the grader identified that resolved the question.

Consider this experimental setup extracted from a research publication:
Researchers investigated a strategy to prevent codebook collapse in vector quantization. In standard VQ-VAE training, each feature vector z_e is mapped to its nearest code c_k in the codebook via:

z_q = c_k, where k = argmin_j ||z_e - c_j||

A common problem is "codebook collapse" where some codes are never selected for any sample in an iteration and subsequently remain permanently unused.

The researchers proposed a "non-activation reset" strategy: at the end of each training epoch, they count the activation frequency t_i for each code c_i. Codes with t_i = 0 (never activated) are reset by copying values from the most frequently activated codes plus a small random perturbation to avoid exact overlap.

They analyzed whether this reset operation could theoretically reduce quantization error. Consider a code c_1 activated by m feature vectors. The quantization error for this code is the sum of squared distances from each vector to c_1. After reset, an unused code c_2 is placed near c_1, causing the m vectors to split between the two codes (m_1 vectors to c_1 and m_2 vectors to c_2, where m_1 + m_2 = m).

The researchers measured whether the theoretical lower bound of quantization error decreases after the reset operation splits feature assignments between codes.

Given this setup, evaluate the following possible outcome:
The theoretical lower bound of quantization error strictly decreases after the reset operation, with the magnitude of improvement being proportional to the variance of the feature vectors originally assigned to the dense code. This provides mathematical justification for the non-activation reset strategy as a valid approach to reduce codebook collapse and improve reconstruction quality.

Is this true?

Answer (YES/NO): NO